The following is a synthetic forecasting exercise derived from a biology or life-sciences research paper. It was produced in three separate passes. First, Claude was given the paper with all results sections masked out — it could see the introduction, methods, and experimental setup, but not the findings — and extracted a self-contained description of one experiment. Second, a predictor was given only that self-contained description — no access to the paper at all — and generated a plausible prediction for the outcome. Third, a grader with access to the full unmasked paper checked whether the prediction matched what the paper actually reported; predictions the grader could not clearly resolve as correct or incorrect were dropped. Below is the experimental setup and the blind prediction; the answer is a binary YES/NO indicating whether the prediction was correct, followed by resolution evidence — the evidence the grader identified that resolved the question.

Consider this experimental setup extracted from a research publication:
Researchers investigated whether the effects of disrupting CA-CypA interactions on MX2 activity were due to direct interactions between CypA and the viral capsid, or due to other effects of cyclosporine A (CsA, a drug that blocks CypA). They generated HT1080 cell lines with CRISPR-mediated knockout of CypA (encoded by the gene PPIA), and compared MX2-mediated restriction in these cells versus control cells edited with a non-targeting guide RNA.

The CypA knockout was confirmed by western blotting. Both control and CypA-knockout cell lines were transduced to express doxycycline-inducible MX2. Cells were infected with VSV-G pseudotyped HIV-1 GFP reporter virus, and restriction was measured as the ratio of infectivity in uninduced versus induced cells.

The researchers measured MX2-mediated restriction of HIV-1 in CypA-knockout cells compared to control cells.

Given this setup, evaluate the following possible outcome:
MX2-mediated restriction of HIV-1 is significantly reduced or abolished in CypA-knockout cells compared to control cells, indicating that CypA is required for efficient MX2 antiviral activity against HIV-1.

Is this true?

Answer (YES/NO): YES